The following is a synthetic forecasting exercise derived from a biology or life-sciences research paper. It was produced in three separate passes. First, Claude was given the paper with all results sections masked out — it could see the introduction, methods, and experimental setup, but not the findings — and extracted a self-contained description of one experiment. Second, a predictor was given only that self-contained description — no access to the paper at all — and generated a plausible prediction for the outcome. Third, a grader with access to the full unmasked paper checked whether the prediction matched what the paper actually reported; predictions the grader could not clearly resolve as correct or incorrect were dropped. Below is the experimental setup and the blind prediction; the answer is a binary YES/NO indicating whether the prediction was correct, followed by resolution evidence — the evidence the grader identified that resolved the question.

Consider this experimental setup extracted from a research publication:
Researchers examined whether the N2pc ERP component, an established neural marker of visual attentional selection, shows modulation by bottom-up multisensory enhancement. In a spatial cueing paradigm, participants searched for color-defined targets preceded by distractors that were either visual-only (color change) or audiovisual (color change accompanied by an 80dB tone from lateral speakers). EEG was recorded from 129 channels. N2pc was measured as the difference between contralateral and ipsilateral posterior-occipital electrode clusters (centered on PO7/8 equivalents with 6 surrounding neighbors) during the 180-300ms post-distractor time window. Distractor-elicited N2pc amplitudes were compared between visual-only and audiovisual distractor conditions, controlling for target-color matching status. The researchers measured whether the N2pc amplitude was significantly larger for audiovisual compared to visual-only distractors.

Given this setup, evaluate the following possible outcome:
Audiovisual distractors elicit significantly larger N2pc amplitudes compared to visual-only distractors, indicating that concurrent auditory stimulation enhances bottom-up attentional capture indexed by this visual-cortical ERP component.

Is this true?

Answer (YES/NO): NO